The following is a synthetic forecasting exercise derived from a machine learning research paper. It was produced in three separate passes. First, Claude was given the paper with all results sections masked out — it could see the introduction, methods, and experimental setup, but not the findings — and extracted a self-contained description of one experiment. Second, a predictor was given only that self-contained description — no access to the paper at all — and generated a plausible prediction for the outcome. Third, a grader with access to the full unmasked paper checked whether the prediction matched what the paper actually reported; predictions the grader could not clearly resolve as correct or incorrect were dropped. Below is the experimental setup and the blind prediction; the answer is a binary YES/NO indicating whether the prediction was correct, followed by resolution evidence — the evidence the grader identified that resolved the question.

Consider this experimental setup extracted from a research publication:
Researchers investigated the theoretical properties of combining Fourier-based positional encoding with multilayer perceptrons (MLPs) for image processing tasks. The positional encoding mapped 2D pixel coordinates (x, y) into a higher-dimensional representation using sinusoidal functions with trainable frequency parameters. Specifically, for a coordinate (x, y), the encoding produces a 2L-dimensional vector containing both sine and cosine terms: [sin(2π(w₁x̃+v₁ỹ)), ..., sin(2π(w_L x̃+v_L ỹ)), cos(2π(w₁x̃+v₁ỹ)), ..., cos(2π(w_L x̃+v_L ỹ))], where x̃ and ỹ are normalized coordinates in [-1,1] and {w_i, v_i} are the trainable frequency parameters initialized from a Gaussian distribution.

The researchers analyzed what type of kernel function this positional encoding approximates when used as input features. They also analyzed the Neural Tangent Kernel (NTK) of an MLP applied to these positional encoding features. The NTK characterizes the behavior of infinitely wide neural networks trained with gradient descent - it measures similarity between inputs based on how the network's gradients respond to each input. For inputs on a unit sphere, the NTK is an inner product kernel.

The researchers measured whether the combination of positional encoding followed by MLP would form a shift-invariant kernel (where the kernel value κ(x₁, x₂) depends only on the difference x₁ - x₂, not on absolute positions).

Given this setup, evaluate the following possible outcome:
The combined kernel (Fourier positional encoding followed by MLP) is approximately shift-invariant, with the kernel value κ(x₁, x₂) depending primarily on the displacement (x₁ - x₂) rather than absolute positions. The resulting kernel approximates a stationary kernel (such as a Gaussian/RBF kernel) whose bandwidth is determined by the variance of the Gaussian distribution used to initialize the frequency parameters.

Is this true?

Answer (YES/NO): NO